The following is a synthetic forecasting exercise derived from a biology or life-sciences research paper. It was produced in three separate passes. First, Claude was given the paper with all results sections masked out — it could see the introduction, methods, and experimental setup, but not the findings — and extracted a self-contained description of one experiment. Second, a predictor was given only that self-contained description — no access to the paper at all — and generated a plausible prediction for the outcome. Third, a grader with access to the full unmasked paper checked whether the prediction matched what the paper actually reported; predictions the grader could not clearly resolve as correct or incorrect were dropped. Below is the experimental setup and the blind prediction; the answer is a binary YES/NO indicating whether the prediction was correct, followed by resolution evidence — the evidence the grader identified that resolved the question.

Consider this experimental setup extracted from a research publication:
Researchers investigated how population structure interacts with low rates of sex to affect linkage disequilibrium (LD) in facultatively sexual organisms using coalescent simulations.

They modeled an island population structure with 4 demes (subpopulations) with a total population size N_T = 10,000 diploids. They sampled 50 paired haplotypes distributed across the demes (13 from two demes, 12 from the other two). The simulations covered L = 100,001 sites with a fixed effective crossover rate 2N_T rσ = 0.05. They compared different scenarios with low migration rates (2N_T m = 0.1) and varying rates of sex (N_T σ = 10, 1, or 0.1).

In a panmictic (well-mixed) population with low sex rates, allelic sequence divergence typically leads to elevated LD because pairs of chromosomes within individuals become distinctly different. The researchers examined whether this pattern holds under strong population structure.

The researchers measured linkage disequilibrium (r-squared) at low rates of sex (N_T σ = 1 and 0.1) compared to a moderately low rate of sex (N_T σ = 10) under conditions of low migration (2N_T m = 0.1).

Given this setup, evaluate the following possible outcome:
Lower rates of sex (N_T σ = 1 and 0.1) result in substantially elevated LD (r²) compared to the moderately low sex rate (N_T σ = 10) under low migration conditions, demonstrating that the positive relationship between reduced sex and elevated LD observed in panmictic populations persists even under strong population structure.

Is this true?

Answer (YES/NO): NO